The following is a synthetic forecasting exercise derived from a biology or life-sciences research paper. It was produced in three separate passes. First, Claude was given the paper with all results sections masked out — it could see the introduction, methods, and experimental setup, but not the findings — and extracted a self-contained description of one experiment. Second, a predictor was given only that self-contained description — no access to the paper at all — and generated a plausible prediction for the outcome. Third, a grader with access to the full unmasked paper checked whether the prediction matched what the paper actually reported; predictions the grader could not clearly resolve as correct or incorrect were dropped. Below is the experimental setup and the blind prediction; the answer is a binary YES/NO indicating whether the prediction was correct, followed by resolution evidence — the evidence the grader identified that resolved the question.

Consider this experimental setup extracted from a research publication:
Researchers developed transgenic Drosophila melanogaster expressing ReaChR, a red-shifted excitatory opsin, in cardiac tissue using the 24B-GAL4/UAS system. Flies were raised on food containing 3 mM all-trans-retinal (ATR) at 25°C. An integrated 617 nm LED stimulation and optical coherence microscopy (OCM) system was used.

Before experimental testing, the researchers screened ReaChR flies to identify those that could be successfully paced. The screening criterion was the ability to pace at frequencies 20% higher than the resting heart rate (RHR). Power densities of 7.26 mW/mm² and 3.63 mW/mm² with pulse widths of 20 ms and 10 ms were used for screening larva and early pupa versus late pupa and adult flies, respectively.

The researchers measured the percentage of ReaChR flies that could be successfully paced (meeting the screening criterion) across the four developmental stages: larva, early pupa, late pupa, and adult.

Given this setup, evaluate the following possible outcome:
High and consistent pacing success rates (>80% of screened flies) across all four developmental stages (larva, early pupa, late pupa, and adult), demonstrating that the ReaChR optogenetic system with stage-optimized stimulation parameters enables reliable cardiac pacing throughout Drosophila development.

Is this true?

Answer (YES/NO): YES